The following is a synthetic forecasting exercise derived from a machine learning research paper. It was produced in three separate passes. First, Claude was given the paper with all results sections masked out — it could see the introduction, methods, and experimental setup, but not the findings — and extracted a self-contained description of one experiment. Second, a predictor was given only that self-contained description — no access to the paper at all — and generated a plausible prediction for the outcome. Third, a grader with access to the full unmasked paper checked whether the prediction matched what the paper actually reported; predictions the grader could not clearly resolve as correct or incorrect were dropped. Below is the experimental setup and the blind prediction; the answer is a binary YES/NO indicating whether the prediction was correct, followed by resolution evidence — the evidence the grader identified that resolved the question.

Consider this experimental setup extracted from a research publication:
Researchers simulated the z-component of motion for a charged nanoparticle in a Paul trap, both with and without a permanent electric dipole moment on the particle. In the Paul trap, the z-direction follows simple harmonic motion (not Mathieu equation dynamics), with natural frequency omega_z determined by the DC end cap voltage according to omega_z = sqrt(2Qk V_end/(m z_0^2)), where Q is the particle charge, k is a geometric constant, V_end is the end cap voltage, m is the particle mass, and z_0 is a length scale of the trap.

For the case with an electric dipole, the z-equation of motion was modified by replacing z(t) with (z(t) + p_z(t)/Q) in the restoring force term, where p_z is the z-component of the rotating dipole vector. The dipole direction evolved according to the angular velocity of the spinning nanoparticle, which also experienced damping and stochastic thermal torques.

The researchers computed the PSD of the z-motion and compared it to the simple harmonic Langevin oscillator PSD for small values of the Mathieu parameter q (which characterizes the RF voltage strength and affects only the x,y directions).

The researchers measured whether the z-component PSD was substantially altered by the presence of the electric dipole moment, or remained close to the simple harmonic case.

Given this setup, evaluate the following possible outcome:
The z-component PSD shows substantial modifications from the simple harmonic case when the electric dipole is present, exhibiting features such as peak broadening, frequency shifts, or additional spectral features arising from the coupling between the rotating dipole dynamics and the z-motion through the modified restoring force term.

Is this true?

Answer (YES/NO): NO